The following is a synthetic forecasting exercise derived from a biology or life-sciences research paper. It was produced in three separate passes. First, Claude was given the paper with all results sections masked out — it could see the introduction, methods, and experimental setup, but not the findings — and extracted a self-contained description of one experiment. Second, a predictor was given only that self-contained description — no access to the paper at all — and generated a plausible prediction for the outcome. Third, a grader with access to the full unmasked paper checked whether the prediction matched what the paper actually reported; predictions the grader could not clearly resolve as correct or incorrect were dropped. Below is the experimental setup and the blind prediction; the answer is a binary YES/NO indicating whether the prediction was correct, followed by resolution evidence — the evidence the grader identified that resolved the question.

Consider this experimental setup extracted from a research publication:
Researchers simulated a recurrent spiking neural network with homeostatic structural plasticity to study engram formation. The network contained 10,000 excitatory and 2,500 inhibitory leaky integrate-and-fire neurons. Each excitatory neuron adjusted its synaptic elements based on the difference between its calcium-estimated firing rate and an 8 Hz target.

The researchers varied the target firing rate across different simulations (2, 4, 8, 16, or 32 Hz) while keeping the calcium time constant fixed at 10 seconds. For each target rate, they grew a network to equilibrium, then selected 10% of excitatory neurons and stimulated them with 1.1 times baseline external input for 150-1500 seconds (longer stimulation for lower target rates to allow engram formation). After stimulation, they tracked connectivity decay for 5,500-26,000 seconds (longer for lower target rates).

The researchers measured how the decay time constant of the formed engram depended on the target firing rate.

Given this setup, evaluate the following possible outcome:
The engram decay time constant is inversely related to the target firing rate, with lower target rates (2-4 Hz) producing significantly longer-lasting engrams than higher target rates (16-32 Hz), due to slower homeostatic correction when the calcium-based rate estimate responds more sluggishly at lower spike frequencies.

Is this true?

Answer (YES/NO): NO